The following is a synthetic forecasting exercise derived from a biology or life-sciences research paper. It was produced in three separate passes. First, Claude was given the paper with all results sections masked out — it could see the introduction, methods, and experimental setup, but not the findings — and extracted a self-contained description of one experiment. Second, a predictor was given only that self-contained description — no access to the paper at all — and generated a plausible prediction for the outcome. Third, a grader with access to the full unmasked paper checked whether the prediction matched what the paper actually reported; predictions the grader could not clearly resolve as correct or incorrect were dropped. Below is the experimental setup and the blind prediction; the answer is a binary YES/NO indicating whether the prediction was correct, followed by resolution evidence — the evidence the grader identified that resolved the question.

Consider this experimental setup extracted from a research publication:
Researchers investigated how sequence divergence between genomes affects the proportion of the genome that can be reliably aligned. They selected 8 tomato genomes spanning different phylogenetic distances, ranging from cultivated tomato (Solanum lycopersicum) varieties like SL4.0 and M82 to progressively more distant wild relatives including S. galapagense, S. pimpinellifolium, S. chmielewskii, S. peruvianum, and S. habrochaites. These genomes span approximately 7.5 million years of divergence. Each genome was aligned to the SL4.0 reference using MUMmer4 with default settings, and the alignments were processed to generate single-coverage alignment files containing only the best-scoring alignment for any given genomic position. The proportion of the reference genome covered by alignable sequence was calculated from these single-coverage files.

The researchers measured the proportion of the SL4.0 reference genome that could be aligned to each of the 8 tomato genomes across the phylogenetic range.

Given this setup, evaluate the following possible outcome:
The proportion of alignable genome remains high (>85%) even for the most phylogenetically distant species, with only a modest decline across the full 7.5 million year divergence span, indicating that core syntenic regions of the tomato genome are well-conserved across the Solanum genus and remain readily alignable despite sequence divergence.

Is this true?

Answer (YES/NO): NO